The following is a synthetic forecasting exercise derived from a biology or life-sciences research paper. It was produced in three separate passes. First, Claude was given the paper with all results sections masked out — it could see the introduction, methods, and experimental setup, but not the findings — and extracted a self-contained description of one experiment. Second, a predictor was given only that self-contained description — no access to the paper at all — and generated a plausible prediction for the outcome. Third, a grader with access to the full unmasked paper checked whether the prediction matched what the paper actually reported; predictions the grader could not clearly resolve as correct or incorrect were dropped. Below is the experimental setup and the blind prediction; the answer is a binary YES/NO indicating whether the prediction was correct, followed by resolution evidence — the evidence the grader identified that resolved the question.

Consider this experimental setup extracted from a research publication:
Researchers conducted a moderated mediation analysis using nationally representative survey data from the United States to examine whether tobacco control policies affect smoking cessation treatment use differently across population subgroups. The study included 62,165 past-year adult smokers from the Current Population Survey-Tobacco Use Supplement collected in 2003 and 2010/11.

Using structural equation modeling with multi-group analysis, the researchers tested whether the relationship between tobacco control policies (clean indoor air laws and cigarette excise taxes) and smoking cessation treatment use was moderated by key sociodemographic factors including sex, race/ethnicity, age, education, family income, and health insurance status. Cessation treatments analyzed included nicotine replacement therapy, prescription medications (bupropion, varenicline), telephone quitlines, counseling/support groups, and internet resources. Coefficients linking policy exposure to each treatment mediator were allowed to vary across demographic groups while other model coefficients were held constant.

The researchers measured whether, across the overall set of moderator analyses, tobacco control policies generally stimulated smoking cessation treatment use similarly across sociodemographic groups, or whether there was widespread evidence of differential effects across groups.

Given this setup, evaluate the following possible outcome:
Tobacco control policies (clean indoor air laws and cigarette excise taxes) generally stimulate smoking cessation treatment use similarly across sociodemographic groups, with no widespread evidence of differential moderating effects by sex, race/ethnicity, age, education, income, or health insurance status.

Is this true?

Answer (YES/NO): YES